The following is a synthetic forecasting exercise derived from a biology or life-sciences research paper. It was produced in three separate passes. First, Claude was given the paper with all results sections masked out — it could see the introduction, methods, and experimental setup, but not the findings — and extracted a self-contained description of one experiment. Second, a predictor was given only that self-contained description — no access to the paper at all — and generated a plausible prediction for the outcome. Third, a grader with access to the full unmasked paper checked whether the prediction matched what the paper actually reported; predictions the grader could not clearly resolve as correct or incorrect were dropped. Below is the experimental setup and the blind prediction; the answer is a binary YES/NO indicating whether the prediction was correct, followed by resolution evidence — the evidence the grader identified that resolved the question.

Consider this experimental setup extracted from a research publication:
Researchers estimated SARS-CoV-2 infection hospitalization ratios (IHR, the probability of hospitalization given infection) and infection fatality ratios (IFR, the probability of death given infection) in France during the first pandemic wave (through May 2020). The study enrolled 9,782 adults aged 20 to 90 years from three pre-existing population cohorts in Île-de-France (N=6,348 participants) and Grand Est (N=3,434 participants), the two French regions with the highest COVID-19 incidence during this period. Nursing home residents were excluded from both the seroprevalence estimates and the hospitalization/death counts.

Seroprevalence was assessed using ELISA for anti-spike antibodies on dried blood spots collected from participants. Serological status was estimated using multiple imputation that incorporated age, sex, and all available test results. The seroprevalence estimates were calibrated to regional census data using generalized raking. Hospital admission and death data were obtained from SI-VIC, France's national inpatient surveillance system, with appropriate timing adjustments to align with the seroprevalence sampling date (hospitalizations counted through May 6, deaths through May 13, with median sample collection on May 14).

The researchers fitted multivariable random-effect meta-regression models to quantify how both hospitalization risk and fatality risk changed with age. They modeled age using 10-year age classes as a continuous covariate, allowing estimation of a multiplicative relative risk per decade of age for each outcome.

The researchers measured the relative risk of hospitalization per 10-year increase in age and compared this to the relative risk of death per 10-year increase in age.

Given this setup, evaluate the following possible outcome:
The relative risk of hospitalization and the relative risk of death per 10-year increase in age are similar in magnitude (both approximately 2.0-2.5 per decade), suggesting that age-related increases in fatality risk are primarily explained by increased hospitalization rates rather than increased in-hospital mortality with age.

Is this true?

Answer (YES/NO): NO